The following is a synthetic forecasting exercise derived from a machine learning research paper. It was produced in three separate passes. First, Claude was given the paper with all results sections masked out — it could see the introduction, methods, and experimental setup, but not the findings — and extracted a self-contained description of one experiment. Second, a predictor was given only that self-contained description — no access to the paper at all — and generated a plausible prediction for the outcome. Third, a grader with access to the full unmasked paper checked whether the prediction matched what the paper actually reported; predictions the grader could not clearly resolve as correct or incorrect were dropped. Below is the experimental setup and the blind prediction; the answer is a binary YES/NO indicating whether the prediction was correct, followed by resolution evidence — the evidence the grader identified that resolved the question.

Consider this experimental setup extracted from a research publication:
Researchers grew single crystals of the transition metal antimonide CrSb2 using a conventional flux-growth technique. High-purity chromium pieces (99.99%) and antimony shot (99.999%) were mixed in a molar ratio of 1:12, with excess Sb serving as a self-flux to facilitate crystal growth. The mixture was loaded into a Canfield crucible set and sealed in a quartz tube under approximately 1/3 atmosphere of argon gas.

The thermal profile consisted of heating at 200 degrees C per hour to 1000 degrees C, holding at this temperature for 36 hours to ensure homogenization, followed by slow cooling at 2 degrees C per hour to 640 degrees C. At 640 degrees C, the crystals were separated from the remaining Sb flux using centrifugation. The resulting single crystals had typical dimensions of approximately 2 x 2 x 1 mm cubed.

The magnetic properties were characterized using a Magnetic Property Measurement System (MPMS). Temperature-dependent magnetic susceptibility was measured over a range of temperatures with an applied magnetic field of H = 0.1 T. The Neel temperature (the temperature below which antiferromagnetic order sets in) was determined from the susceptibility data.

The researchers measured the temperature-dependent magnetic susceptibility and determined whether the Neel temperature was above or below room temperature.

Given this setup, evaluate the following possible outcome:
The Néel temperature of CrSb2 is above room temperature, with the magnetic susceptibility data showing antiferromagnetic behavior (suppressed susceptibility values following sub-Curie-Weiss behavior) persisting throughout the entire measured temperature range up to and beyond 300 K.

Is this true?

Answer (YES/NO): YES